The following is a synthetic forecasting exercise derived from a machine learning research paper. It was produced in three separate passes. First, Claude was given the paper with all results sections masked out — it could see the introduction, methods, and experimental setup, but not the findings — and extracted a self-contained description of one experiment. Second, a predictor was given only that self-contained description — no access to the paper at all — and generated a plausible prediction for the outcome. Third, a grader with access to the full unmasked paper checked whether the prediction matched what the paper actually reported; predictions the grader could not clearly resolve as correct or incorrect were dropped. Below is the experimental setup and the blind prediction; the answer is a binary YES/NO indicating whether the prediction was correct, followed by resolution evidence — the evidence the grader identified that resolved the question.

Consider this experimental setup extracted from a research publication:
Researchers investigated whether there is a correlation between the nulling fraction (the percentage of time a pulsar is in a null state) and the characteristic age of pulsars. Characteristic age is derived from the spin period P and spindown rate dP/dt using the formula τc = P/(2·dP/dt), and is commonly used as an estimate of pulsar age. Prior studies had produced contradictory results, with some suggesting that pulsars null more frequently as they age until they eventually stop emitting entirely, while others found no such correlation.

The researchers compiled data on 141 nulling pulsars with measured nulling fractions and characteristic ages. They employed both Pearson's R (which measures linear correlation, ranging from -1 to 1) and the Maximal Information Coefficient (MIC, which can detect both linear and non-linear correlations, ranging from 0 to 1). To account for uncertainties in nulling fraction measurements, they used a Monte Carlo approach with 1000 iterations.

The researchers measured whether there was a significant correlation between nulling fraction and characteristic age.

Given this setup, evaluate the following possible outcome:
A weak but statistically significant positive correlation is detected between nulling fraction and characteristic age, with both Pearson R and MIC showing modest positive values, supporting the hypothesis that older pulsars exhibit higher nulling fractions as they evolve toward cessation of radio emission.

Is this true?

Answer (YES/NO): NO